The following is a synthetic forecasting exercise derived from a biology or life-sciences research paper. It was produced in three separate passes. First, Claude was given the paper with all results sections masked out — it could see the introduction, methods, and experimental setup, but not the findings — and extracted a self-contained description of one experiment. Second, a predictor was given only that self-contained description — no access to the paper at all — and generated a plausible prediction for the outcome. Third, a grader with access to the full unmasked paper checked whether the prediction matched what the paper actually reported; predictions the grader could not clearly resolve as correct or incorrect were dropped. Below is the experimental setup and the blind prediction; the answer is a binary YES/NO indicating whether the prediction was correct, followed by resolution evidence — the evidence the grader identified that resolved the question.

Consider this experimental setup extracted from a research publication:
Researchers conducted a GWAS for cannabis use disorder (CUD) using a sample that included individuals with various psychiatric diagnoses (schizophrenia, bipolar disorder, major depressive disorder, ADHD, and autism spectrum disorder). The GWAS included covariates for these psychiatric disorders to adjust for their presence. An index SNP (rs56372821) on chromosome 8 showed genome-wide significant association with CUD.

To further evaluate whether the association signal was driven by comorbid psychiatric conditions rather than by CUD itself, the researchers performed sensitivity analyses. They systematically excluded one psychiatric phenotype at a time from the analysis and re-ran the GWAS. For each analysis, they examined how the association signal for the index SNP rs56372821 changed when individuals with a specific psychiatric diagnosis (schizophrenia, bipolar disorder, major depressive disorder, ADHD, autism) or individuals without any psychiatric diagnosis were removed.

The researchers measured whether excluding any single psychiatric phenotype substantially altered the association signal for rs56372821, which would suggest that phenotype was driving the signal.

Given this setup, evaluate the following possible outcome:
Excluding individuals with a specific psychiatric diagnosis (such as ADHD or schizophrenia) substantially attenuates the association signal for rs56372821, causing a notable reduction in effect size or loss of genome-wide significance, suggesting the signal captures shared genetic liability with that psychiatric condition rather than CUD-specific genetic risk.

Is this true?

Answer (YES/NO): NO